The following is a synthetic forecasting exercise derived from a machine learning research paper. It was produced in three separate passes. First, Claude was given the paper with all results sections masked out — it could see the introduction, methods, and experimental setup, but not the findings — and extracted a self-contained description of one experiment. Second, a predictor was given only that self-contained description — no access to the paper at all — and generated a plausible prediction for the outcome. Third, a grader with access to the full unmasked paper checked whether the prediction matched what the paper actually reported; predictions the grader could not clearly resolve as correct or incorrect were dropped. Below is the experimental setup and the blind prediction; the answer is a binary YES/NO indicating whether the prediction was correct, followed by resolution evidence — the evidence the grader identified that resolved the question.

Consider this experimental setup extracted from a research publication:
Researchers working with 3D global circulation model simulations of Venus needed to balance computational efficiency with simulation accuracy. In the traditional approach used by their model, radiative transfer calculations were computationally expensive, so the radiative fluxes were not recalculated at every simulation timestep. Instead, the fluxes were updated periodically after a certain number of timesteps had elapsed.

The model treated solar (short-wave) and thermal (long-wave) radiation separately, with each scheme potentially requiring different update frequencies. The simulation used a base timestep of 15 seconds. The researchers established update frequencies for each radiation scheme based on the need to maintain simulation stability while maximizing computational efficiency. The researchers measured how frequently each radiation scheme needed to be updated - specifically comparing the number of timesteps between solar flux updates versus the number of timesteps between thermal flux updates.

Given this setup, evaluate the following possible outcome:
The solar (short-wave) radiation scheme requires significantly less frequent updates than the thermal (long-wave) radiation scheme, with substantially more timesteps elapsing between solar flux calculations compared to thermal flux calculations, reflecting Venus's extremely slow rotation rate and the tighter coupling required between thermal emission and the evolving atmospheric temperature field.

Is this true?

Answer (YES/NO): YES